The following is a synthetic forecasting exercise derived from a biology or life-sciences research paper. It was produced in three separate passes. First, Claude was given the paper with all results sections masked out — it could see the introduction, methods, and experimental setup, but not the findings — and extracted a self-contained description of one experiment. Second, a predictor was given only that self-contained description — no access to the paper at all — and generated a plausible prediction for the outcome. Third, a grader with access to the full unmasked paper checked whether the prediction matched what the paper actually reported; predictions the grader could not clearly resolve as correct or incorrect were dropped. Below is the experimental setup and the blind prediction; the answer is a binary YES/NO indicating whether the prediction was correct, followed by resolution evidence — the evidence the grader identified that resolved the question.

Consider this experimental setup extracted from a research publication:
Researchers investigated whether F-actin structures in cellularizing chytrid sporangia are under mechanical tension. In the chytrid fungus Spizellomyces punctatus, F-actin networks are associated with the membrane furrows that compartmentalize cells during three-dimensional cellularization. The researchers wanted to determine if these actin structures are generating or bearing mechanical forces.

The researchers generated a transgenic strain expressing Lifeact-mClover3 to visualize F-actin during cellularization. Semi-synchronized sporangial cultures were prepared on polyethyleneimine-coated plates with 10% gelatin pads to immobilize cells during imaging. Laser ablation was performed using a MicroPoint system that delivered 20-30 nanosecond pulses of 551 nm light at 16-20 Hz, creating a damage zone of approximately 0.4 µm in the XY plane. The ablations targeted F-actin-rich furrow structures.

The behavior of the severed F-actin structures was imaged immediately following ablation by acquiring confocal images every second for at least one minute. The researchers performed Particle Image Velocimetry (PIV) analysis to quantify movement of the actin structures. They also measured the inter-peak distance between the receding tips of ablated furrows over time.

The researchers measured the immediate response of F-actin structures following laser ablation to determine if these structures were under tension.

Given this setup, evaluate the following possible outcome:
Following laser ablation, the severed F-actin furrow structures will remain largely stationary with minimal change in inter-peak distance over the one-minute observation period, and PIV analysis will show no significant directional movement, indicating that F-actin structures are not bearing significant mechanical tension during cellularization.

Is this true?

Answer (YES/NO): NO